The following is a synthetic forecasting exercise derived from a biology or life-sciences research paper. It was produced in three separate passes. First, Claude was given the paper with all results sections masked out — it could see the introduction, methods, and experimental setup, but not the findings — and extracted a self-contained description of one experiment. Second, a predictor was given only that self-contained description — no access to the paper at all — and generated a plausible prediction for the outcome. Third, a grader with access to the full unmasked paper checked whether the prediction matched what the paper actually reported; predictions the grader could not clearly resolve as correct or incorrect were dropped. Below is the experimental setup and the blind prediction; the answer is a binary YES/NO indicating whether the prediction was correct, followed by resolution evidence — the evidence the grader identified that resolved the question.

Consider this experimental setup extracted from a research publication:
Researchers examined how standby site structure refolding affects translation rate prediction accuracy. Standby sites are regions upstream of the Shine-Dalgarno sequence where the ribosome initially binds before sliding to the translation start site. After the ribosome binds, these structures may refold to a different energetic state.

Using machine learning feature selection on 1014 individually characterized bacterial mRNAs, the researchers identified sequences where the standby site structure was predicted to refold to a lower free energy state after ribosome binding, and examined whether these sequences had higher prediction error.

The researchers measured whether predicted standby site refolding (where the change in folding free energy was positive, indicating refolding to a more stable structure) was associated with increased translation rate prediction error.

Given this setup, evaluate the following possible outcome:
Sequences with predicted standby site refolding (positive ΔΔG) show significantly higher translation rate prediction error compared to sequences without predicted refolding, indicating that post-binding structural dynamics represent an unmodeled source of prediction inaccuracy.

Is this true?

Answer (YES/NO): YES